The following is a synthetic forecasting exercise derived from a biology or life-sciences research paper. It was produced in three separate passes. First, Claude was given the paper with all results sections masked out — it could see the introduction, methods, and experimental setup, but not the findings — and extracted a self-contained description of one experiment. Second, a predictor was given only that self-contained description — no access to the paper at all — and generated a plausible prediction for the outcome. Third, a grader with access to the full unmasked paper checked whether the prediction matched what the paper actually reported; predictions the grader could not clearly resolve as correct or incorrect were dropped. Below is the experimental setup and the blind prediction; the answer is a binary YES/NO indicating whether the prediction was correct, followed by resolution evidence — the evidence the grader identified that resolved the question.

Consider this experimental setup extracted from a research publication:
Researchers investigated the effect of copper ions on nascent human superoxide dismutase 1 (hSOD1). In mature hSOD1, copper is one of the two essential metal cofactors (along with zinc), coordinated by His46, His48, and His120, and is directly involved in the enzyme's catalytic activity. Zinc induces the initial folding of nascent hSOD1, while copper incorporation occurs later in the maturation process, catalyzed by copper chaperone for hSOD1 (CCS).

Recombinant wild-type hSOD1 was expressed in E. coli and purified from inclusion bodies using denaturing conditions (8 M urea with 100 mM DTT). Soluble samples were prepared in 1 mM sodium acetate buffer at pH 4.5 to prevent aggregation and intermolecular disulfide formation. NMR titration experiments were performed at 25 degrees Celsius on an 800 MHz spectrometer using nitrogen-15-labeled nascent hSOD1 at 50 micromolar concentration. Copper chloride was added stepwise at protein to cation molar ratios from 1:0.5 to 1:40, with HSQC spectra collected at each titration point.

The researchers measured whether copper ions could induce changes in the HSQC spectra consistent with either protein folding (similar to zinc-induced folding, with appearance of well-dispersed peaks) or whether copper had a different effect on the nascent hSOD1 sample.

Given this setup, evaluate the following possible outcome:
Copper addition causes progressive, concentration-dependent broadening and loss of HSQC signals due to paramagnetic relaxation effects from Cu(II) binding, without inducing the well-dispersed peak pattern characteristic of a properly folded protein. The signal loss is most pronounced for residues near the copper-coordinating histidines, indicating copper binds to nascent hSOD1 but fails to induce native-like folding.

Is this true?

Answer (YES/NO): NO